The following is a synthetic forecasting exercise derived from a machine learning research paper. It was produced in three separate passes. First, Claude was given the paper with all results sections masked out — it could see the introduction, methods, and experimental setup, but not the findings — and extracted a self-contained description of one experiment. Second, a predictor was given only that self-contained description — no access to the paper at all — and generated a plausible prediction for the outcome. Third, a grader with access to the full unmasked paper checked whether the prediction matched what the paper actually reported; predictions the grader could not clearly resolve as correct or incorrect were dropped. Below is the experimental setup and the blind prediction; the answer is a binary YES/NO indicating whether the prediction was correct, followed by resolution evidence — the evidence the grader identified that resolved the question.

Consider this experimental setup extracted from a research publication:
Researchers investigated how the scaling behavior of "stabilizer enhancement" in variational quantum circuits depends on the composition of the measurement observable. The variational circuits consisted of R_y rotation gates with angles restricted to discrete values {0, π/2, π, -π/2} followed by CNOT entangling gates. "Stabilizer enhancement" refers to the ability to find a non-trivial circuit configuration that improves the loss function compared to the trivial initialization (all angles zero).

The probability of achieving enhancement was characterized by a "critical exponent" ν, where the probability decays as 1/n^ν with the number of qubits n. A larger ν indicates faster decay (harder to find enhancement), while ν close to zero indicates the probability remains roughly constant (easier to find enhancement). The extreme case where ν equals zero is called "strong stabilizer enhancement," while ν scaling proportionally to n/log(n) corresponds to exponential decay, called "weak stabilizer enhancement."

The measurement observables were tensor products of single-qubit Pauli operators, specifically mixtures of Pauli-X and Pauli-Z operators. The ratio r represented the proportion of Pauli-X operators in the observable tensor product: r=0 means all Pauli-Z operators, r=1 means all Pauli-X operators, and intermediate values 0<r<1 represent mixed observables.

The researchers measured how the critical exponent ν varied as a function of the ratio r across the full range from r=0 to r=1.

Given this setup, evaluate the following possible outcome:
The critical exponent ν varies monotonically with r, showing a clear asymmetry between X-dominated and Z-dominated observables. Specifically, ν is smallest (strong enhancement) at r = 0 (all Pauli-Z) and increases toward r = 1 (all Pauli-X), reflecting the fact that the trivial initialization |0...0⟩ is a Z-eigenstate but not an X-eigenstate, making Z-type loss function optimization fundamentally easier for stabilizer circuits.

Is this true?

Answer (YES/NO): NO